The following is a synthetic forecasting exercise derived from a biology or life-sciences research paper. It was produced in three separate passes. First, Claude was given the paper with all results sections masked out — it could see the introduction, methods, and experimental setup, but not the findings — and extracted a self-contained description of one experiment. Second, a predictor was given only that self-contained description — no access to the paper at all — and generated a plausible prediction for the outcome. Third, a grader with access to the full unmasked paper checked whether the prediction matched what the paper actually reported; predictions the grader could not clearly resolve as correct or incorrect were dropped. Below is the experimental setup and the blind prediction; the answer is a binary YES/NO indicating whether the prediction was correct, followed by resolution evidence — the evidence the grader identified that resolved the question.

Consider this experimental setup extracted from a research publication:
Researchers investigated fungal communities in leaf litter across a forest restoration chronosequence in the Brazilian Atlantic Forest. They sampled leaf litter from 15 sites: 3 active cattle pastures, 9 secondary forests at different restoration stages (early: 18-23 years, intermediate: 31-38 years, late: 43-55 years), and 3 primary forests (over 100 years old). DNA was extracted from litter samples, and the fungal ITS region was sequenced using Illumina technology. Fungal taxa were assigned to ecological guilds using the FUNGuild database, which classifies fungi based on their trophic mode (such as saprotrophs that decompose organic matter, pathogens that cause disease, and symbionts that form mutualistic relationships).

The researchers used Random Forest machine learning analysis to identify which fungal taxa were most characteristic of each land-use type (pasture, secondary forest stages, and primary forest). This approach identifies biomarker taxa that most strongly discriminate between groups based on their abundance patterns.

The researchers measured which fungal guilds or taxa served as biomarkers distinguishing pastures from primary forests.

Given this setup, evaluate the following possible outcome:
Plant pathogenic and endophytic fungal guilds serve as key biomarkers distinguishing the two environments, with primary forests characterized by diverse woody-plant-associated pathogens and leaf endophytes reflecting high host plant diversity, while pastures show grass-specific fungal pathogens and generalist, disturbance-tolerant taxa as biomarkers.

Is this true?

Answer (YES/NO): NO